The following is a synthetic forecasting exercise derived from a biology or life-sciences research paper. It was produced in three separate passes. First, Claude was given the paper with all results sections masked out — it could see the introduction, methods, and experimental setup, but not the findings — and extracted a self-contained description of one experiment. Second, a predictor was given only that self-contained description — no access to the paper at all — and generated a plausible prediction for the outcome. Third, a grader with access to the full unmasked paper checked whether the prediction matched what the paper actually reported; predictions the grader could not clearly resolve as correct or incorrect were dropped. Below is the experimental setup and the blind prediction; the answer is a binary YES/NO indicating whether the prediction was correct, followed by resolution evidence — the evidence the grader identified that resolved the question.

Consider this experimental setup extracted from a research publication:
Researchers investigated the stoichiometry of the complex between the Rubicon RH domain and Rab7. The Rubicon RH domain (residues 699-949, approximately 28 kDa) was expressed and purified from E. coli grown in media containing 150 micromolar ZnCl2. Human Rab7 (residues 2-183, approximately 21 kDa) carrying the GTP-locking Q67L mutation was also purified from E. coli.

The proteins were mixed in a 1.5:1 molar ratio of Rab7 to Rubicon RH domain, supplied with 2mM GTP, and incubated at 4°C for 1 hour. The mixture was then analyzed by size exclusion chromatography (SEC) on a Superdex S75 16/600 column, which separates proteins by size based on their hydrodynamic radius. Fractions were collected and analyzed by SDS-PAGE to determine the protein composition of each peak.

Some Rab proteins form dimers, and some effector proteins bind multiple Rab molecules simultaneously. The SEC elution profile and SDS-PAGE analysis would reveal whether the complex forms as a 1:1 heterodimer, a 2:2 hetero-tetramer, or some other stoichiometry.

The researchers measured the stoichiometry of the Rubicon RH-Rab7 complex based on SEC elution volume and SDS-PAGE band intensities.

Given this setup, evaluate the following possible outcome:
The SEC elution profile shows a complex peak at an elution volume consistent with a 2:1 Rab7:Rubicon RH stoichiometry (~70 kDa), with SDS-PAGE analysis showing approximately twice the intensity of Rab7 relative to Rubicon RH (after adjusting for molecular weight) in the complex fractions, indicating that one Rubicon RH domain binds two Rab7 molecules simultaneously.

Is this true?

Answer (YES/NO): NO